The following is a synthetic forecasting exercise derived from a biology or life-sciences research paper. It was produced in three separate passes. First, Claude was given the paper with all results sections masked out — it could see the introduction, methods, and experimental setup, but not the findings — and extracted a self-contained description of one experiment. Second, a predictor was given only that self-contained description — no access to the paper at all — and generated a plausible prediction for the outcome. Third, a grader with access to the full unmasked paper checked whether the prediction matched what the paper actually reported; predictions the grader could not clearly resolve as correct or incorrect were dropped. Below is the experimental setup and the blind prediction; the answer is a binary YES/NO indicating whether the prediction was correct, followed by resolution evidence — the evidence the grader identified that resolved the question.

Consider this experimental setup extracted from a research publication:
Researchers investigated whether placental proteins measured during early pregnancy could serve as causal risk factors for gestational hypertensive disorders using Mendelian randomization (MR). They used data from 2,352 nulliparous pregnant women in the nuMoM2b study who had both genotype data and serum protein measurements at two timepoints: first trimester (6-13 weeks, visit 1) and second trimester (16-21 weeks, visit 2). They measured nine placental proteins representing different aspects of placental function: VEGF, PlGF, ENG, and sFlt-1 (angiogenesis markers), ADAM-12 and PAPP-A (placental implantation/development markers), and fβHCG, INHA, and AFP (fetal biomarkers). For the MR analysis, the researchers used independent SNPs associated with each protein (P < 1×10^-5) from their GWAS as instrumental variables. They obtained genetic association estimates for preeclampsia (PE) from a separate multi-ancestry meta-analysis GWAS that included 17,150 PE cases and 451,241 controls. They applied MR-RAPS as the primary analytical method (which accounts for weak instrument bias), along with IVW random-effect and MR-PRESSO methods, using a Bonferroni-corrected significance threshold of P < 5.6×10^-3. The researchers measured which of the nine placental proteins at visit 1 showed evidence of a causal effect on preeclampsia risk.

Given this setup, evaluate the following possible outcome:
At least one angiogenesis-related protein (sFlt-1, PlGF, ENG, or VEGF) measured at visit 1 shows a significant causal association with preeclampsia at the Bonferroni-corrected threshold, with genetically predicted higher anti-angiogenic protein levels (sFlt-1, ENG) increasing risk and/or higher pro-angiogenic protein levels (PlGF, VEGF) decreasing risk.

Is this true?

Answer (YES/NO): NO